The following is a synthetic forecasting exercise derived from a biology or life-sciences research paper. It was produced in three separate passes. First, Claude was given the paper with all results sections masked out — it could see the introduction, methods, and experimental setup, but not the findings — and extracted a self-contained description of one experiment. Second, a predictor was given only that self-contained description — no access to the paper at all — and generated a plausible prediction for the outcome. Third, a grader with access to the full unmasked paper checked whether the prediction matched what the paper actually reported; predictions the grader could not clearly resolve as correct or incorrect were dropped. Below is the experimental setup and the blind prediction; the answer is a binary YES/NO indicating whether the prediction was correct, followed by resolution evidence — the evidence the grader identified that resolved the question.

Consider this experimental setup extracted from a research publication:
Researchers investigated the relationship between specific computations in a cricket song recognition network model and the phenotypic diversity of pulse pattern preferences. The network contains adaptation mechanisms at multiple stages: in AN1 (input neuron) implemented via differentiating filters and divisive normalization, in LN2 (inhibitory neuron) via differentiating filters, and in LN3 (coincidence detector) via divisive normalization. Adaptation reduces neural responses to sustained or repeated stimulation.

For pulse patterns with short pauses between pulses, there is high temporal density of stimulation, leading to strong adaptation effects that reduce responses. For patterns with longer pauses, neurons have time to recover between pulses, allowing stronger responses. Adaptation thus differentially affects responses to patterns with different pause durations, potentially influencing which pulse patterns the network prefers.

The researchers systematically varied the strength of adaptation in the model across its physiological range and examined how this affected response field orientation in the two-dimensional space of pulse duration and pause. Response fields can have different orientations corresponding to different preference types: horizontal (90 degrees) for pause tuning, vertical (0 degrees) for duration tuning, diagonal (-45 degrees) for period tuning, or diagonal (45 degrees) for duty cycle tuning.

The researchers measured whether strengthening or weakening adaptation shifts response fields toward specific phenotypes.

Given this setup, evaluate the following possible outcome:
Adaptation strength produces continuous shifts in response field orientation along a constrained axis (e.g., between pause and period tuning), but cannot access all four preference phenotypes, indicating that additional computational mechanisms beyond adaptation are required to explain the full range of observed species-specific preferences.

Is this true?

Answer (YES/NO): NO